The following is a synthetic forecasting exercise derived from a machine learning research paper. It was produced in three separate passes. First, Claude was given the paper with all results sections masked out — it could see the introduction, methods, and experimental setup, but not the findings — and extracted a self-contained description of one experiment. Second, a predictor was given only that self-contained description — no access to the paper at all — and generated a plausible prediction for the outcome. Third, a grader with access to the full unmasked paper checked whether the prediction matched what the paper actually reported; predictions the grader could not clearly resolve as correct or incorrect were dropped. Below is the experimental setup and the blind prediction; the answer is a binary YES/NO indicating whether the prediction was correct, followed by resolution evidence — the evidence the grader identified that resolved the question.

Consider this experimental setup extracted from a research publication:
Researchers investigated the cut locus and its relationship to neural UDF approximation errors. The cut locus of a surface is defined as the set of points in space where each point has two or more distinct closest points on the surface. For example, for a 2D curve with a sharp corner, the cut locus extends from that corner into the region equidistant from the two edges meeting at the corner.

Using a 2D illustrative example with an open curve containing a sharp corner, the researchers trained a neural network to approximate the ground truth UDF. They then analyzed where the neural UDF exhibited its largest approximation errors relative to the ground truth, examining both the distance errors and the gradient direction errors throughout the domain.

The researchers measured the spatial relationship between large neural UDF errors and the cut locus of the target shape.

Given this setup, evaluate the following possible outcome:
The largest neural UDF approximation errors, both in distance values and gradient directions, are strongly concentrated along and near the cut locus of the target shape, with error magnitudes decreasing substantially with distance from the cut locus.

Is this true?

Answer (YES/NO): NO